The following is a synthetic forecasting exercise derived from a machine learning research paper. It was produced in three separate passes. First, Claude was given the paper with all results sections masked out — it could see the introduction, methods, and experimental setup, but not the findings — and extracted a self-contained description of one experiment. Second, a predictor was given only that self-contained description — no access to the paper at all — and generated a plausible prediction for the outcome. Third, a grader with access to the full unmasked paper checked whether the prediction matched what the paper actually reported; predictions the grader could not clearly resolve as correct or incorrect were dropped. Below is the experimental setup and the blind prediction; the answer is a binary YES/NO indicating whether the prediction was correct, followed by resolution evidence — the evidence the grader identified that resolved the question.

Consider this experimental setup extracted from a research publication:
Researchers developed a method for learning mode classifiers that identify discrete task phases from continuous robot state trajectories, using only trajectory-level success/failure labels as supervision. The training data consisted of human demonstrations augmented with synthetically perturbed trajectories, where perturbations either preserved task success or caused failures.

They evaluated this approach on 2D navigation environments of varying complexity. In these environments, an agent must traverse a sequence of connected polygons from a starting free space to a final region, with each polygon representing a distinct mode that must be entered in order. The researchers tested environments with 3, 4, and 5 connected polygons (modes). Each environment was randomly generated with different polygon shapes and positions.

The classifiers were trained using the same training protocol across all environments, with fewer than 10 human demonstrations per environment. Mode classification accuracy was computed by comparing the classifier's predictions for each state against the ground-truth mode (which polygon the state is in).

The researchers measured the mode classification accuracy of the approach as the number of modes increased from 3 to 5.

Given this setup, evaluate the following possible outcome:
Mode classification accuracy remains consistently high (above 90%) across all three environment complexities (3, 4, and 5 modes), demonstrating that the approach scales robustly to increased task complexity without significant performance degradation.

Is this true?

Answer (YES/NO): YES